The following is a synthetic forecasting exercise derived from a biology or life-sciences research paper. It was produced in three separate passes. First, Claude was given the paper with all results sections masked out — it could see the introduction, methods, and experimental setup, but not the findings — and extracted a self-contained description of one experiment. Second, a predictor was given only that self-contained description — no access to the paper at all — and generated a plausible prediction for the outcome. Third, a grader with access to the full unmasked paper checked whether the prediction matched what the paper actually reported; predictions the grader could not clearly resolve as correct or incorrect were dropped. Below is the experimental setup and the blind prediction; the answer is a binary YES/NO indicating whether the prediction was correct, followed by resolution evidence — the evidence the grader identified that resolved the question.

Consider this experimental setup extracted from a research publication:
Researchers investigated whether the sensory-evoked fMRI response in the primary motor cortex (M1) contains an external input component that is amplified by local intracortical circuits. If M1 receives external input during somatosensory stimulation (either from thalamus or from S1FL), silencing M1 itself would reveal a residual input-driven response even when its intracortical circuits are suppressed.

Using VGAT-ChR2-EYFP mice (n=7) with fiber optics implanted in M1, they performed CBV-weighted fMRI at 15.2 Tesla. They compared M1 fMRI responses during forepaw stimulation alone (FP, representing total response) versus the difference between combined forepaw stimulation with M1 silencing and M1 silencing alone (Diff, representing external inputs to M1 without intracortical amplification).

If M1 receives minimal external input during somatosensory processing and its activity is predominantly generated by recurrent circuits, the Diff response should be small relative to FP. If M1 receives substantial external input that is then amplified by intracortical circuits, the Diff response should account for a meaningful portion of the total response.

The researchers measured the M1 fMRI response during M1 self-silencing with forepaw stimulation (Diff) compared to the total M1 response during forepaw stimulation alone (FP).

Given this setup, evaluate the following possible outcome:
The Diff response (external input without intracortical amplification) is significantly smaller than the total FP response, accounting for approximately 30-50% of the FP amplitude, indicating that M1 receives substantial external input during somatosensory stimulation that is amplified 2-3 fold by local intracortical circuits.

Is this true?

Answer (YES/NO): YES